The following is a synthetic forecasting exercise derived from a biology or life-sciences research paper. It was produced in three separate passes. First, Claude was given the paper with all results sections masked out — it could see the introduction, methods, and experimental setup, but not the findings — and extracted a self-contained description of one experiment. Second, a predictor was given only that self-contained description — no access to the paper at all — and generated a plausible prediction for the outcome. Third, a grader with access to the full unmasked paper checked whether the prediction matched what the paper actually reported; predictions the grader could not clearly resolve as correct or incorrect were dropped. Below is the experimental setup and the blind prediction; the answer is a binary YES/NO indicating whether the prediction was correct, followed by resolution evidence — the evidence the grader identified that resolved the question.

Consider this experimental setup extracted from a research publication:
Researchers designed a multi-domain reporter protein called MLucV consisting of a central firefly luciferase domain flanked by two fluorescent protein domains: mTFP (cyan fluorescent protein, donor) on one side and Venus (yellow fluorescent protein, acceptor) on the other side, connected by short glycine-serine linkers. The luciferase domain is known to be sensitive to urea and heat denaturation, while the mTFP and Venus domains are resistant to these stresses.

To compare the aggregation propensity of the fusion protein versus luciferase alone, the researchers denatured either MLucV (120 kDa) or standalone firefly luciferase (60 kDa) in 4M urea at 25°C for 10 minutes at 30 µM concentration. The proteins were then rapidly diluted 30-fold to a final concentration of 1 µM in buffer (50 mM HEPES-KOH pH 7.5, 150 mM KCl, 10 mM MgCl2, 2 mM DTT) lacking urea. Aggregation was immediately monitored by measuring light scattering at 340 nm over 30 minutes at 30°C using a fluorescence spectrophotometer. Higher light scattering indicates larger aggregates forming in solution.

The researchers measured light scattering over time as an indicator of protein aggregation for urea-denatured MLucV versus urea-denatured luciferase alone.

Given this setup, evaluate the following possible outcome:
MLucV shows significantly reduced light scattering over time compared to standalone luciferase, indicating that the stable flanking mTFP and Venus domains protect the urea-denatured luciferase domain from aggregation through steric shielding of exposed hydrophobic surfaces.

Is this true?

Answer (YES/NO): YES